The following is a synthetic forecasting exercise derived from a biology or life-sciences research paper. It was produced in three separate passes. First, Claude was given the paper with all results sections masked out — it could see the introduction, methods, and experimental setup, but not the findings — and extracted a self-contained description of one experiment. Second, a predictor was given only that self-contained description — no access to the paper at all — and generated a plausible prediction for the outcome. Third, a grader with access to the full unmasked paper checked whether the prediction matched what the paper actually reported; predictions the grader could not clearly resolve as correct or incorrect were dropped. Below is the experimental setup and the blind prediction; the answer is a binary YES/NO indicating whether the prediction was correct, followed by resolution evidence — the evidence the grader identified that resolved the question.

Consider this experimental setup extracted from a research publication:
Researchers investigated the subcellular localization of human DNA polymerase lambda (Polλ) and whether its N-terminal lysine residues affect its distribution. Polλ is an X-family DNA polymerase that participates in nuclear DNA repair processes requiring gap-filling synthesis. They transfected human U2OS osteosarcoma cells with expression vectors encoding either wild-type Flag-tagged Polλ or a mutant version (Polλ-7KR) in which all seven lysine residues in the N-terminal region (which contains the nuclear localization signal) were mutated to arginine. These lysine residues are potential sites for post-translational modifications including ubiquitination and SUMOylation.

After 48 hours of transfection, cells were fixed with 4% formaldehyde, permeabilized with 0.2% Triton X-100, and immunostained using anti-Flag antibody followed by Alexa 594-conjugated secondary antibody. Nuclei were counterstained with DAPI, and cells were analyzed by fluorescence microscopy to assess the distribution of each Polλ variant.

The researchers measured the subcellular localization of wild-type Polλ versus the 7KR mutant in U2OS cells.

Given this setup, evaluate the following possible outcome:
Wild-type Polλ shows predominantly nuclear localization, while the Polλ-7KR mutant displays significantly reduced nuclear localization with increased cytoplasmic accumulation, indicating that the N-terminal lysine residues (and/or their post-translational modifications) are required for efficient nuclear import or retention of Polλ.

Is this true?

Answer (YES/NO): YES